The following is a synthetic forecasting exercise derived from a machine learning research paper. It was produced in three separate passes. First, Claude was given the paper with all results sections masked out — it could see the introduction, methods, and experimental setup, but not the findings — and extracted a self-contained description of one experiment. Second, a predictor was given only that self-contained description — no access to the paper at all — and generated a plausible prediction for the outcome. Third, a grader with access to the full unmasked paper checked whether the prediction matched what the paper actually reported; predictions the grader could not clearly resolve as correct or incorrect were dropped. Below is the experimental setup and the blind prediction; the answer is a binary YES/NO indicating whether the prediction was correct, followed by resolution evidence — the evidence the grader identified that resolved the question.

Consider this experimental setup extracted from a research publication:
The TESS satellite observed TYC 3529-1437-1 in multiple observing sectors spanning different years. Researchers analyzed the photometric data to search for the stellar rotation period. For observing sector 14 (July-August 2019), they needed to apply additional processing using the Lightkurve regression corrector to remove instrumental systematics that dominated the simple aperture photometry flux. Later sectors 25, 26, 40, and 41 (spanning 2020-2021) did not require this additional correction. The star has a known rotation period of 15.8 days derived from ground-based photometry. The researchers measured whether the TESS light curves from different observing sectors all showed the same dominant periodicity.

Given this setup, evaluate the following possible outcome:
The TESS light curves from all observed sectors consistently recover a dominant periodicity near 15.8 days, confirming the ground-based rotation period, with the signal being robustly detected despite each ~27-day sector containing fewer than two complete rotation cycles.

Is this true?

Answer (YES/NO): NO